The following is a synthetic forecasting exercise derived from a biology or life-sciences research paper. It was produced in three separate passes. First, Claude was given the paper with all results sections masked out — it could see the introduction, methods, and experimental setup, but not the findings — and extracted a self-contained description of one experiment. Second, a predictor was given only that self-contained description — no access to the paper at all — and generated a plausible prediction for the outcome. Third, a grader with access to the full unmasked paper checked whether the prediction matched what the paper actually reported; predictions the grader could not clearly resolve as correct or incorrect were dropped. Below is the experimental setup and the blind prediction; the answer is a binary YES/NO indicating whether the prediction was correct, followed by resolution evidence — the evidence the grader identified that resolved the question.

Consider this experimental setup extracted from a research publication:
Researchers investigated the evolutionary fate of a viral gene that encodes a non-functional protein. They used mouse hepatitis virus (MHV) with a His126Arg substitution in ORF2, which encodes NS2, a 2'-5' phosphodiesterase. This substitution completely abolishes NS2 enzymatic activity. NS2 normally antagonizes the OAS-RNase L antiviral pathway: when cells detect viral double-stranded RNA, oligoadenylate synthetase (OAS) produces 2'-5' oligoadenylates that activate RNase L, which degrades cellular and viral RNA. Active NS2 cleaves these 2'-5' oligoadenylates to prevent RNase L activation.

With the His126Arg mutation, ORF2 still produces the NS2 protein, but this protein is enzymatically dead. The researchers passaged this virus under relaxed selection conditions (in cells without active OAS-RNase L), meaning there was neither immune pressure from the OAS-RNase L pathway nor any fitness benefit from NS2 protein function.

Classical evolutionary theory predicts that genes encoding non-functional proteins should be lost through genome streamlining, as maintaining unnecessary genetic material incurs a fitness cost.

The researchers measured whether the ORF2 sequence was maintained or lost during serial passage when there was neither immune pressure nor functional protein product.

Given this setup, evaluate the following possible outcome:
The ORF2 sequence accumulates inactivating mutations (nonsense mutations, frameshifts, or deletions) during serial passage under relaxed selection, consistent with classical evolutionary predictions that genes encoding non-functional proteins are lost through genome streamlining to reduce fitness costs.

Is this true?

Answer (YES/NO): NO